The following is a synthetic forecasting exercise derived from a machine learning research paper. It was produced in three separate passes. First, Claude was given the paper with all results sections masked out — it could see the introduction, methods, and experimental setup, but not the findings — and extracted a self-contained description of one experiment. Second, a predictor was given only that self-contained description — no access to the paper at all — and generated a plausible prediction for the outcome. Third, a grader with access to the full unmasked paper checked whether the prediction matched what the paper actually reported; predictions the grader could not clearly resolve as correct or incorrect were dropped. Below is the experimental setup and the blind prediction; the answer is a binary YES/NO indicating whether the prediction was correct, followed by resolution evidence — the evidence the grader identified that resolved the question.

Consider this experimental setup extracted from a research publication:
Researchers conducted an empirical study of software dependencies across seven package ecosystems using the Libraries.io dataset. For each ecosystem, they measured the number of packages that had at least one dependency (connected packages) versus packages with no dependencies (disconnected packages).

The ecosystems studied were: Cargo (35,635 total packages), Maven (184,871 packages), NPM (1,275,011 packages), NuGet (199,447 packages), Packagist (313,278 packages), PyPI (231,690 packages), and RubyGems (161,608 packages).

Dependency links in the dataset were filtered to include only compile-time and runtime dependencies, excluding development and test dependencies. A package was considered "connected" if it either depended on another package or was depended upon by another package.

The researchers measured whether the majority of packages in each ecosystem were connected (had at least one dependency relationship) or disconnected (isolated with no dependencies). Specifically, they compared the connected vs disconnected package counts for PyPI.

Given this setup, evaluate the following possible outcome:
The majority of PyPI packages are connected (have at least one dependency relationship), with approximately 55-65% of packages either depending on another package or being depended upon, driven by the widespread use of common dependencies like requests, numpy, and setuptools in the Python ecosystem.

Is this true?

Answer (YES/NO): NO